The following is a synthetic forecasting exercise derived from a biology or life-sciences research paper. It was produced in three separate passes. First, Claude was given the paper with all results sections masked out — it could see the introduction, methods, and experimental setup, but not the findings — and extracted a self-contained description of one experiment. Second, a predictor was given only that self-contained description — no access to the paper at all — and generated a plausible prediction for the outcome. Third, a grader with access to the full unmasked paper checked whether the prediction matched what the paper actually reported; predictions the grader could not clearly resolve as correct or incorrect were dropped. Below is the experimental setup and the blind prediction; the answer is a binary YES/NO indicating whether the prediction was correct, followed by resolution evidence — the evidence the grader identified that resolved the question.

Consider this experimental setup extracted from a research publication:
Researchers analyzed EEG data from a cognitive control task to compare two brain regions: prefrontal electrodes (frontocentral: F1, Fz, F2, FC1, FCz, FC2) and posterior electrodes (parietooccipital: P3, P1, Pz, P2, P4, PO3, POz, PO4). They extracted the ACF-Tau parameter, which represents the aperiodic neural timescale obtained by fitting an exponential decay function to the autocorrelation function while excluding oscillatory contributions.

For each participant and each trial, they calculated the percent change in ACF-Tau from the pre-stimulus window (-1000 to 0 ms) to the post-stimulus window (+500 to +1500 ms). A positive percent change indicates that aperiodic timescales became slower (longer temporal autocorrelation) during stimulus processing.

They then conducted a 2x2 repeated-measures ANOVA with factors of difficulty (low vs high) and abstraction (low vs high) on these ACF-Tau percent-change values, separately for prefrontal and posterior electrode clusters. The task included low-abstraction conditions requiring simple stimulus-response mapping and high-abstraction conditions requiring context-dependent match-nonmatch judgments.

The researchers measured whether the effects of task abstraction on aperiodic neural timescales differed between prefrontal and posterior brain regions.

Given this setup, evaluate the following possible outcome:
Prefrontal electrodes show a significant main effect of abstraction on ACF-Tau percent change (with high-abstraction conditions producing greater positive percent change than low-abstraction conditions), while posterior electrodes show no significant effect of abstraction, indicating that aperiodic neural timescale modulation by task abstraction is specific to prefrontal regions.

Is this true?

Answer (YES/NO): YES